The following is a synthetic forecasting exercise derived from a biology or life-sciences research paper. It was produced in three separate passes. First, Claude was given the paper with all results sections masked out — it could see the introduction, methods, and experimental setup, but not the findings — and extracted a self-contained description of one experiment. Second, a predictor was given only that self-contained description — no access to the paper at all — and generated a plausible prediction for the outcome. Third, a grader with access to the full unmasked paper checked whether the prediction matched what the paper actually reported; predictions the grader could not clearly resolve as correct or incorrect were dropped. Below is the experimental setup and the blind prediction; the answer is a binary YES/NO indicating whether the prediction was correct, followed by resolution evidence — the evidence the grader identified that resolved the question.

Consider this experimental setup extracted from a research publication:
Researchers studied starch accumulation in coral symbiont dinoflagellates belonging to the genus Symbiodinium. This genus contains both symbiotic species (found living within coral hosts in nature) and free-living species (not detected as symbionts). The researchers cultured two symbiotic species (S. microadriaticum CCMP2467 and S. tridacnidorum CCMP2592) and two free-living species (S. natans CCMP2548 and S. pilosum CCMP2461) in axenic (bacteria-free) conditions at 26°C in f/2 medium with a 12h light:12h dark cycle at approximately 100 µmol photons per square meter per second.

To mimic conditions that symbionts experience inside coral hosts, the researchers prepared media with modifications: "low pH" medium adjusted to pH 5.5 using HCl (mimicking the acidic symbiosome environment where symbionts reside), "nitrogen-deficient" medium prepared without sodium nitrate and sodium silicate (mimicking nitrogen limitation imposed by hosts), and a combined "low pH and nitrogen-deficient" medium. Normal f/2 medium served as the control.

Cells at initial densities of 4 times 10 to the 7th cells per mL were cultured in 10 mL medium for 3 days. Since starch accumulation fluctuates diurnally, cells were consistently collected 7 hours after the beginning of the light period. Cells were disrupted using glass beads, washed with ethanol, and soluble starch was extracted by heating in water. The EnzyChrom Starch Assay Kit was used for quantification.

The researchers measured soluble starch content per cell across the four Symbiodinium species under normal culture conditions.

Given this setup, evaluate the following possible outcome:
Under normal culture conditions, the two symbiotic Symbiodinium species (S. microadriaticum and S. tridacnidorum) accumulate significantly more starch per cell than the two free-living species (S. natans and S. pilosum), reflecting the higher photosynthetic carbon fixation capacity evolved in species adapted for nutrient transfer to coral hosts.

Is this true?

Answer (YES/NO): NO